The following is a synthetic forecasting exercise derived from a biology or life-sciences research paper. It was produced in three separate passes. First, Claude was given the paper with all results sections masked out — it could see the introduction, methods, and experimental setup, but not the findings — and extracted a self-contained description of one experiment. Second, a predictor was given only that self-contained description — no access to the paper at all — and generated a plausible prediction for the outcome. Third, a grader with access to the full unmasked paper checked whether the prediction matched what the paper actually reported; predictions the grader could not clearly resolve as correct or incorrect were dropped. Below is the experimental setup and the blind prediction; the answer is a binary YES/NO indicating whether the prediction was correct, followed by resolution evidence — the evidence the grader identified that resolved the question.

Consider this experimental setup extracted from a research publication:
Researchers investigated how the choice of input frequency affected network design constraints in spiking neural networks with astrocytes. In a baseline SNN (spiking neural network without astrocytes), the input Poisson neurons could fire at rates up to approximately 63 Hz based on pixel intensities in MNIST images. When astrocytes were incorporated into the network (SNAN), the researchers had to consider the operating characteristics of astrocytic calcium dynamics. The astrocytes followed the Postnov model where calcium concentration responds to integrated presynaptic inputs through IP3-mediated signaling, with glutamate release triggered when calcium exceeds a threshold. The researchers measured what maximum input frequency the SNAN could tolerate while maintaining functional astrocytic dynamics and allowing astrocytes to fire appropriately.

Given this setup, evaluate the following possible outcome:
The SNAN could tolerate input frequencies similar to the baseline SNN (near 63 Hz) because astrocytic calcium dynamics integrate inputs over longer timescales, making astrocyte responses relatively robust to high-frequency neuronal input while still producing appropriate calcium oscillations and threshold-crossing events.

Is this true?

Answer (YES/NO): NO